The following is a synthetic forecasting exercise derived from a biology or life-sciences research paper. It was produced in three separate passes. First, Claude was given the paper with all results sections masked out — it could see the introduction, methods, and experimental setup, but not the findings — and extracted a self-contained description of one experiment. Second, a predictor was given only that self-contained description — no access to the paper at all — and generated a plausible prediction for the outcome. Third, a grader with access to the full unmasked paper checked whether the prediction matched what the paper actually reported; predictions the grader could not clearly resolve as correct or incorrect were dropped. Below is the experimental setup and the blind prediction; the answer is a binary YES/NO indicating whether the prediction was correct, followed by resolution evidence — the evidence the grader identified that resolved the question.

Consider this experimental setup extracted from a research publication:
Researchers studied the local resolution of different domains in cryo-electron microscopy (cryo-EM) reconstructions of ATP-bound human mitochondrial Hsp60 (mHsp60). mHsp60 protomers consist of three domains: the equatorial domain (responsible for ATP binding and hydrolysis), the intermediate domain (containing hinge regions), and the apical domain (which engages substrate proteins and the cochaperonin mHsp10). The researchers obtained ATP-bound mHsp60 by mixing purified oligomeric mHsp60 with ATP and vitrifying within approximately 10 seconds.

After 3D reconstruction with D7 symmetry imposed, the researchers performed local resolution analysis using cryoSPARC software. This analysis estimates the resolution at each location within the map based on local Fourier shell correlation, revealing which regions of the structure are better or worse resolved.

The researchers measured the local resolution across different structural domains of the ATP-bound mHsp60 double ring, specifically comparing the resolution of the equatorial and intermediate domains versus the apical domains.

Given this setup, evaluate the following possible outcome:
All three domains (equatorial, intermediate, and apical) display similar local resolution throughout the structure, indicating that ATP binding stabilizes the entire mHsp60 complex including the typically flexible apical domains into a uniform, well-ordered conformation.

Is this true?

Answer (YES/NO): NO